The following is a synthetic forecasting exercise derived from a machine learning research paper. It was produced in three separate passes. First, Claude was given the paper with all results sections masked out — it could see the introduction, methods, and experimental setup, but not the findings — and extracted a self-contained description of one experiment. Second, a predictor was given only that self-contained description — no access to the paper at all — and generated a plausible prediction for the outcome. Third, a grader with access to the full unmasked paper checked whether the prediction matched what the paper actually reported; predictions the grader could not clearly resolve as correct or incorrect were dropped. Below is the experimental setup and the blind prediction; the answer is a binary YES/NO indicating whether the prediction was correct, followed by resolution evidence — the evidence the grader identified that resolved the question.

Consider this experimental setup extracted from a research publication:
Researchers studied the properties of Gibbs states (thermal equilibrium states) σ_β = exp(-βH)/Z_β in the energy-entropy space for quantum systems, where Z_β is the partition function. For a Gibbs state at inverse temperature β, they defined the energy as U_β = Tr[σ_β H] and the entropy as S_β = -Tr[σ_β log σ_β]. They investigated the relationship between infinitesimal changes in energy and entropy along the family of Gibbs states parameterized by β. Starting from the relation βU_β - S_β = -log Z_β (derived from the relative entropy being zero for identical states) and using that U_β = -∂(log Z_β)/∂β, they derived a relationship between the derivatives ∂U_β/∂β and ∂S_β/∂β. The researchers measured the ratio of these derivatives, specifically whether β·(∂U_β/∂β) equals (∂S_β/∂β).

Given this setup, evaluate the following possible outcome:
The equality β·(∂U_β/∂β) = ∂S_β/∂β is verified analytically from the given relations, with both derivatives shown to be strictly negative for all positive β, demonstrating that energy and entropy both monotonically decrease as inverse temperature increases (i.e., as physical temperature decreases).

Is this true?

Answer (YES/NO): NO